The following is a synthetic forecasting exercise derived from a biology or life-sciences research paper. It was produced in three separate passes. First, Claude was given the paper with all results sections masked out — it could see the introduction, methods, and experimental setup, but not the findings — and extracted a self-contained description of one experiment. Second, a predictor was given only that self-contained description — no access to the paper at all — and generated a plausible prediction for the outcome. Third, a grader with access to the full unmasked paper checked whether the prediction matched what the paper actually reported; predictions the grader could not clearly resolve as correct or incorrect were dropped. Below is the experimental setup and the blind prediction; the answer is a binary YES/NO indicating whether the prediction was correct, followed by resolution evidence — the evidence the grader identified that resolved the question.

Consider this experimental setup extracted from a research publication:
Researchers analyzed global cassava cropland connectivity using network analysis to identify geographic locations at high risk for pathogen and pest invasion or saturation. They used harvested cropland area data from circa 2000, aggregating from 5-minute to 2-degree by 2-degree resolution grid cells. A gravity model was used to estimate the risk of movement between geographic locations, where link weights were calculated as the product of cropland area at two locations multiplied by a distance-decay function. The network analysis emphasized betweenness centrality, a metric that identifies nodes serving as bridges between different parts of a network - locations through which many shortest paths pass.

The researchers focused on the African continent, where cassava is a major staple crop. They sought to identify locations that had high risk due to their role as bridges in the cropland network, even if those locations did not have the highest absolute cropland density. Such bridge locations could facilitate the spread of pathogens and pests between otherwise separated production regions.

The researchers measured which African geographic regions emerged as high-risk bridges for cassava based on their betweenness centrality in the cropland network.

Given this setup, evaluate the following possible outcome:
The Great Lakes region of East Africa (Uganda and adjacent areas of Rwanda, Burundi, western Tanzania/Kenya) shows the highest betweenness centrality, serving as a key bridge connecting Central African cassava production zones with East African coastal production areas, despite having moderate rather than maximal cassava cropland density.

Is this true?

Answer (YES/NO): NO